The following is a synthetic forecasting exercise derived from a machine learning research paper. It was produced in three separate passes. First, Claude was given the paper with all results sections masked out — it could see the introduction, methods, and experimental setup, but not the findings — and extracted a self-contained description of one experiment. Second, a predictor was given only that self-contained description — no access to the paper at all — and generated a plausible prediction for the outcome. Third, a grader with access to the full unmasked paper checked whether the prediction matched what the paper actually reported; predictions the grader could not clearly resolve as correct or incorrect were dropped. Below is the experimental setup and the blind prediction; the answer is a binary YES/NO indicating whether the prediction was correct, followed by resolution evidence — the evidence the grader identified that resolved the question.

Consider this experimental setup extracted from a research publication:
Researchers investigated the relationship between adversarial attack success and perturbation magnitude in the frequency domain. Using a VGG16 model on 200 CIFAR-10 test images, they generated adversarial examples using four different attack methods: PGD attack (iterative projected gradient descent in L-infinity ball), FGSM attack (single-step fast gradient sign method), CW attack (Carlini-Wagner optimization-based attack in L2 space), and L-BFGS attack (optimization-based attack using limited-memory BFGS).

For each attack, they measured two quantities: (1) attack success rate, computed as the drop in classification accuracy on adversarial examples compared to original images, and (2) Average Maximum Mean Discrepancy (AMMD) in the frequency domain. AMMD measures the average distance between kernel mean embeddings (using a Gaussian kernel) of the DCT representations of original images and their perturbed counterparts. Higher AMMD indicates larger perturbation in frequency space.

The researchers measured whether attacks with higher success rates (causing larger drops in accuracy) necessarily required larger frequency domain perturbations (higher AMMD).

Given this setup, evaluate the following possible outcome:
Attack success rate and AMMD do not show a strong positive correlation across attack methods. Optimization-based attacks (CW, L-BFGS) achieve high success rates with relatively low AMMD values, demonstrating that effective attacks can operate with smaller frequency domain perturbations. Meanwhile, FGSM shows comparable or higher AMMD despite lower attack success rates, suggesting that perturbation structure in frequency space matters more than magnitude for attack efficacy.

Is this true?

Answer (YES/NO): NO